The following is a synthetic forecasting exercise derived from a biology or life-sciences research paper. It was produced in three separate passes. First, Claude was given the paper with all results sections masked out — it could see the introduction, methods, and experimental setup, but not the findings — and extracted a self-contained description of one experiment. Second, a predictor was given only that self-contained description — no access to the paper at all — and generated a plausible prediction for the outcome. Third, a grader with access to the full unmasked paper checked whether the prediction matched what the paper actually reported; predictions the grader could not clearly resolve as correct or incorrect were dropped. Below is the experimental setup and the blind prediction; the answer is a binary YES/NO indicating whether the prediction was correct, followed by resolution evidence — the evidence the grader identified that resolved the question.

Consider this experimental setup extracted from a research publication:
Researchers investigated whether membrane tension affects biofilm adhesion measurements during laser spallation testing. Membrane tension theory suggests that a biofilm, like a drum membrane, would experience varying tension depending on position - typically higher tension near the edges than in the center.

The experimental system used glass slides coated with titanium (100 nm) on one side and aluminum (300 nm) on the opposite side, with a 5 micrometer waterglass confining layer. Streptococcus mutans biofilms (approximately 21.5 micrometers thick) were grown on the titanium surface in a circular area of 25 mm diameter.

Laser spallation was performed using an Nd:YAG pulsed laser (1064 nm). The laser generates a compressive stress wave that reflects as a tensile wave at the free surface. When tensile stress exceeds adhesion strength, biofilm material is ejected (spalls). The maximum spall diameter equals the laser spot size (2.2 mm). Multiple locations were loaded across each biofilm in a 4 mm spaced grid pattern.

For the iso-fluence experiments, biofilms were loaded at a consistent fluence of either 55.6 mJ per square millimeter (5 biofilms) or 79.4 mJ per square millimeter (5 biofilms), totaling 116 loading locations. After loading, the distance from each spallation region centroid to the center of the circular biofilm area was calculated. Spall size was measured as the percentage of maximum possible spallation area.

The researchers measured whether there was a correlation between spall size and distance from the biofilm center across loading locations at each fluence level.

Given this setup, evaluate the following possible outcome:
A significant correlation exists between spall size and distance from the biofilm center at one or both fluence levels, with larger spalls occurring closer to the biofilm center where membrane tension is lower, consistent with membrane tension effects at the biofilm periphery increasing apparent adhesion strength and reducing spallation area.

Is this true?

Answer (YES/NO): NO